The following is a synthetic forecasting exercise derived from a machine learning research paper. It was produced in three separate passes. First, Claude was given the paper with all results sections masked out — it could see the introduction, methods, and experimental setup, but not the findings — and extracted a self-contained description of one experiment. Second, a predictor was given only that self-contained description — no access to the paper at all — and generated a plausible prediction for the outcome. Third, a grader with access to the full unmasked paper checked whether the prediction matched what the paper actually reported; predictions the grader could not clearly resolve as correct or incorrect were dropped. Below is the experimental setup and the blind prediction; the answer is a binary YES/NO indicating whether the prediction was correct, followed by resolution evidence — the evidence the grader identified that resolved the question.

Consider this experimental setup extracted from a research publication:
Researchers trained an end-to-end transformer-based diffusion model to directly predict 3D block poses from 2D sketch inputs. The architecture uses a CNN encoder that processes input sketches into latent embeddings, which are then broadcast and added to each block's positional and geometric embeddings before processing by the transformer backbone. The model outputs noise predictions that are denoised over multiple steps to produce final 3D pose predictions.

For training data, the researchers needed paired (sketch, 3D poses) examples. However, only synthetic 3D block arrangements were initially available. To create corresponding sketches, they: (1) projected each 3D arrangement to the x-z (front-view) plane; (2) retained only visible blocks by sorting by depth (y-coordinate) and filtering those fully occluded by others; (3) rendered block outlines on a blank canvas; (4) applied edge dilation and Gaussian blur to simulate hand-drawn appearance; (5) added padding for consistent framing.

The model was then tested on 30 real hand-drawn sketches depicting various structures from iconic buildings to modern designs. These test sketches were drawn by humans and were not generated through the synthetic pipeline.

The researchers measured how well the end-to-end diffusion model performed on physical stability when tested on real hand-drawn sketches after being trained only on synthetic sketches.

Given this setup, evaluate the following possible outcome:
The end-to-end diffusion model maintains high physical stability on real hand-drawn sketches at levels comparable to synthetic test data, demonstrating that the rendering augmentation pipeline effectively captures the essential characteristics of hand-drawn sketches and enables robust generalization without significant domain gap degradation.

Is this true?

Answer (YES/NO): NO